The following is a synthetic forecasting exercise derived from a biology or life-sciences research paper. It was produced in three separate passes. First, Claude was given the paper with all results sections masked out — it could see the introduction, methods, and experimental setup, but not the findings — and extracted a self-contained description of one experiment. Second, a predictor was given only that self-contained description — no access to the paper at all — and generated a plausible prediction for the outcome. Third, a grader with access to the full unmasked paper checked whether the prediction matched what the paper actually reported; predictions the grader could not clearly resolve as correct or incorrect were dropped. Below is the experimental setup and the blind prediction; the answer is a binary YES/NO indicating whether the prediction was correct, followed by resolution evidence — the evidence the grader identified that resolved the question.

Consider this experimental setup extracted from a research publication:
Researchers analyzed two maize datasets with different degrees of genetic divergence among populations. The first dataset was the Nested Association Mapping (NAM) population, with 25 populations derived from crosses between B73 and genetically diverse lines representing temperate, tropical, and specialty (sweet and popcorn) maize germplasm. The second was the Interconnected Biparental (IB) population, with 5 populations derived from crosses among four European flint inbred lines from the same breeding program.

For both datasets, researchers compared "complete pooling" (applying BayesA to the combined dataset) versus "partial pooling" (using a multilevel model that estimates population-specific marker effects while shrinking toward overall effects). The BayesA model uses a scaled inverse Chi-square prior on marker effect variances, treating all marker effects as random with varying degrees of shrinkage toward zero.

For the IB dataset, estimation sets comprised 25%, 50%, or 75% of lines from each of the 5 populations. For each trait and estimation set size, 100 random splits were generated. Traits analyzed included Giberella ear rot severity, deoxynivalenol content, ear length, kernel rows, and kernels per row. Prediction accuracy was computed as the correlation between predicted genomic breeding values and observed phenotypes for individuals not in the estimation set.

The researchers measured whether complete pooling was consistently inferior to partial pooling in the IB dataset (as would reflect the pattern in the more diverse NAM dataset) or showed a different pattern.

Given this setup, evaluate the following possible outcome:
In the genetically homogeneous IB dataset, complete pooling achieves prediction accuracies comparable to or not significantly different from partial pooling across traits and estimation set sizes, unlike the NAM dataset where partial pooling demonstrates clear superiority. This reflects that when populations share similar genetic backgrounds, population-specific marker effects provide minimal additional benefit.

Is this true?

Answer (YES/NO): YES